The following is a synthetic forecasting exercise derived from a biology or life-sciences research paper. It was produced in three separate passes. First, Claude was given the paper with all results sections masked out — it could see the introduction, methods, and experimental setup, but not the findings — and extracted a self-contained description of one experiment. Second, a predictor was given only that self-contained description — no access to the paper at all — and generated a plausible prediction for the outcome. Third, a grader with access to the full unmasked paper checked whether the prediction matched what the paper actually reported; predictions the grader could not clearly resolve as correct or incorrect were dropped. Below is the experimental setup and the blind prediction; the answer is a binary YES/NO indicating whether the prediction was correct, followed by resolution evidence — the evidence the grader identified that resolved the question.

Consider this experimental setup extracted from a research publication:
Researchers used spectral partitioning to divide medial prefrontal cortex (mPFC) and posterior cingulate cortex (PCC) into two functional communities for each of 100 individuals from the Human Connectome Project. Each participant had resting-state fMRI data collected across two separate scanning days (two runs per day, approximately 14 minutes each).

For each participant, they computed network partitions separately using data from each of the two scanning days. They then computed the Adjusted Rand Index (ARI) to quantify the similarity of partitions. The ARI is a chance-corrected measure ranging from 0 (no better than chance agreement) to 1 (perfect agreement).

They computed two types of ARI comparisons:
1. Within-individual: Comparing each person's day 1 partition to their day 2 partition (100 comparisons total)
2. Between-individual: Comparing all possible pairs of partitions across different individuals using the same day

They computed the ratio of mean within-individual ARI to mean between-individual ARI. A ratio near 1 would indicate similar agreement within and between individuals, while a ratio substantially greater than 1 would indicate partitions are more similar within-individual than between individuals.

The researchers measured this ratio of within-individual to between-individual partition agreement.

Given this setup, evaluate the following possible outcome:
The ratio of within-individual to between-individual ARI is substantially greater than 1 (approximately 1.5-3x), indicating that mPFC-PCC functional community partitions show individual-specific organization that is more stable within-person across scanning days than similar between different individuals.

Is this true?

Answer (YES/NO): NO